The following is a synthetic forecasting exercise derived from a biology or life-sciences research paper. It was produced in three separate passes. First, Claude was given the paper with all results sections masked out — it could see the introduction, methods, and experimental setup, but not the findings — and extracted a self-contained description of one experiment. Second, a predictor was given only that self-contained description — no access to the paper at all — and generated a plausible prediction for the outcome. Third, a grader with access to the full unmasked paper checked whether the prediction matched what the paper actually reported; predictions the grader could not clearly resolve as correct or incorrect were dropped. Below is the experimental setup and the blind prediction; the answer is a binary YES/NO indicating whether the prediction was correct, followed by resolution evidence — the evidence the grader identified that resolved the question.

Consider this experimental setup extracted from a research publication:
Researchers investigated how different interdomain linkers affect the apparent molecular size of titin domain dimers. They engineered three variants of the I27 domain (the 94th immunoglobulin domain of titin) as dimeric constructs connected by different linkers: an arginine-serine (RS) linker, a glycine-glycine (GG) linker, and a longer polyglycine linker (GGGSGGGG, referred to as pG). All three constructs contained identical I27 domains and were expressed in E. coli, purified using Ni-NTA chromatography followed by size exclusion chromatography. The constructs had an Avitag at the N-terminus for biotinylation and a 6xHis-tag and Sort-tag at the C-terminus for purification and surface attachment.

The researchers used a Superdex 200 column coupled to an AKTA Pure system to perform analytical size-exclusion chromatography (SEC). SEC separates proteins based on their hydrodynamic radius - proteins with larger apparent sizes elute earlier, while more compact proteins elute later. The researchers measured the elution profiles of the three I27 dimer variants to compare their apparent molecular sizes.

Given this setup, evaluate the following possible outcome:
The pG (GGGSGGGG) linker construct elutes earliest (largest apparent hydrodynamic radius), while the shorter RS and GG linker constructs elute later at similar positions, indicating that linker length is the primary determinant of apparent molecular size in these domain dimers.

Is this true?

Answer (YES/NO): YES